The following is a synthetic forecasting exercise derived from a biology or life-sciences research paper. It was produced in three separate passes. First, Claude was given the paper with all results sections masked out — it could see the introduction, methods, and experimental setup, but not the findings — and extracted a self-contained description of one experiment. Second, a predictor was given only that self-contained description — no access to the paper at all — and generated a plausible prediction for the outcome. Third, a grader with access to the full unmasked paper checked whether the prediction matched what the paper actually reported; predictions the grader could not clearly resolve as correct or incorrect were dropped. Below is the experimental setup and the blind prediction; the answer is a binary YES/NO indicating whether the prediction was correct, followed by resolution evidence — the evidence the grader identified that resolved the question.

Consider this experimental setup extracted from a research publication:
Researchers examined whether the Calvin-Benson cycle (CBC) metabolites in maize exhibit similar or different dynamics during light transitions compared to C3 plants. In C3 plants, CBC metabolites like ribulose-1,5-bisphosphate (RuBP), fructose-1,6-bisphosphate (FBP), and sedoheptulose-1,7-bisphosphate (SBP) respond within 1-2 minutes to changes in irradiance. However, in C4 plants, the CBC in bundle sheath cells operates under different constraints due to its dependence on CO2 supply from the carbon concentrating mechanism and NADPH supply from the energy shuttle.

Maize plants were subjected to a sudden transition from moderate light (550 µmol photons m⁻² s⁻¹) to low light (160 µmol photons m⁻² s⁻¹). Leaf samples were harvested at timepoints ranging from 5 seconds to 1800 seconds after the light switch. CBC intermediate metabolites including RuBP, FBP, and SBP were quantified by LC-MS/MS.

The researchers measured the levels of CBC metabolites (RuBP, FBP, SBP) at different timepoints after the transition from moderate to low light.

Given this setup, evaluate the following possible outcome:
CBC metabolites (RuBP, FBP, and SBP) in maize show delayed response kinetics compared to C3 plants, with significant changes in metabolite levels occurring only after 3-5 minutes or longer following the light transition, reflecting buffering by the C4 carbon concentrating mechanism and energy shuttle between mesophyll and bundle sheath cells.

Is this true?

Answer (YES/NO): NO